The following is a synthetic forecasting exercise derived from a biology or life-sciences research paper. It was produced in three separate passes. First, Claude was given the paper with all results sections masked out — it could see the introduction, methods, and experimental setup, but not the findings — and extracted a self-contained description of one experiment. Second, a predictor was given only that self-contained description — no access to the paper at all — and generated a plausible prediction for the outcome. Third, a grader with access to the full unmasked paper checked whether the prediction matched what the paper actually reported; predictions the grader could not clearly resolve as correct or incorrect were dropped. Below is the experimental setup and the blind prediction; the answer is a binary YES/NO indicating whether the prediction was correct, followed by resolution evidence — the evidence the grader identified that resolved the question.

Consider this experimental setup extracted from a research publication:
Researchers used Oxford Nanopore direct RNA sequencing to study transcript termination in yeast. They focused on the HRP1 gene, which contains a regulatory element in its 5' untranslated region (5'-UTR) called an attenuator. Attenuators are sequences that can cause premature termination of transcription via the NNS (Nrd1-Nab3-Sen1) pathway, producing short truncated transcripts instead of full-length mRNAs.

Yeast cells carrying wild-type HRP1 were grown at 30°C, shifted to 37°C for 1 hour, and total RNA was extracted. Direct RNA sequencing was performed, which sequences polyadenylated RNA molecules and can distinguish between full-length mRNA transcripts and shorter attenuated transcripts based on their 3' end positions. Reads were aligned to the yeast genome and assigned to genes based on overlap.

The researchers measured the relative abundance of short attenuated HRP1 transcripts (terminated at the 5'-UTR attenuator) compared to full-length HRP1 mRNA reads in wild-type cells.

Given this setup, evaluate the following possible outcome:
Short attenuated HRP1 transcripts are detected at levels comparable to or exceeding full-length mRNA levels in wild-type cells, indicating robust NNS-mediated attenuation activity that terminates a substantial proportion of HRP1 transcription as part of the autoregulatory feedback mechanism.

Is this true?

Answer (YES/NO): YES